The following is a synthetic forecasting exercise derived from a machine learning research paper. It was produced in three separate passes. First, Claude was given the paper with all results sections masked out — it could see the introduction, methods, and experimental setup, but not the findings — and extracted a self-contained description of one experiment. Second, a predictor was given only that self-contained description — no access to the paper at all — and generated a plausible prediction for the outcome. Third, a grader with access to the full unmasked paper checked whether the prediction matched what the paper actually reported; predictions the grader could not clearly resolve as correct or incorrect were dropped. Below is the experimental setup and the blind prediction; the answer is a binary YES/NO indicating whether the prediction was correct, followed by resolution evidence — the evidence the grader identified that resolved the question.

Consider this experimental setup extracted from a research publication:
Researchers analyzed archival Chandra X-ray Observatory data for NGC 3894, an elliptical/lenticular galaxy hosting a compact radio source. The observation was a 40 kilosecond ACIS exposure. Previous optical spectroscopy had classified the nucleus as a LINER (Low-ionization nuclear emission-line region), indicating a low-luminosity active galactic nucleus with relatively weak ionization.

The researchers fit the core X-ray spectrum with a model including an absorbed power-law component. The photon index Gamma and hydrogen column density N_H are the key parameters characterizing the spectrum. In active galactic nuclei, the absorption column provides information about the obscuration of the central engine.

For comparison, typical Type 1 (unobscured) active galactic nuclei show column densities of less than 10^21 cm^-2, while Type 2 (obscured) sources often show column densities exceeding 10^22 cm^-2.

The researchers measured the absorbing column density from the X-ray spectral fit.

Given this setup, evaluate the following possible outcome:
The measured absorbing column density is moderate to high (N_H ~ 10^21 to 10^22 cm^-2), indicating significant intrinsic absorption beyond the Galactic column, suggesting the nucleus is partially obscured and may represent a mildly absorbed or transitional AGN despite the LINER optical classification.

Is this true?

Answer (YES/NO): NO